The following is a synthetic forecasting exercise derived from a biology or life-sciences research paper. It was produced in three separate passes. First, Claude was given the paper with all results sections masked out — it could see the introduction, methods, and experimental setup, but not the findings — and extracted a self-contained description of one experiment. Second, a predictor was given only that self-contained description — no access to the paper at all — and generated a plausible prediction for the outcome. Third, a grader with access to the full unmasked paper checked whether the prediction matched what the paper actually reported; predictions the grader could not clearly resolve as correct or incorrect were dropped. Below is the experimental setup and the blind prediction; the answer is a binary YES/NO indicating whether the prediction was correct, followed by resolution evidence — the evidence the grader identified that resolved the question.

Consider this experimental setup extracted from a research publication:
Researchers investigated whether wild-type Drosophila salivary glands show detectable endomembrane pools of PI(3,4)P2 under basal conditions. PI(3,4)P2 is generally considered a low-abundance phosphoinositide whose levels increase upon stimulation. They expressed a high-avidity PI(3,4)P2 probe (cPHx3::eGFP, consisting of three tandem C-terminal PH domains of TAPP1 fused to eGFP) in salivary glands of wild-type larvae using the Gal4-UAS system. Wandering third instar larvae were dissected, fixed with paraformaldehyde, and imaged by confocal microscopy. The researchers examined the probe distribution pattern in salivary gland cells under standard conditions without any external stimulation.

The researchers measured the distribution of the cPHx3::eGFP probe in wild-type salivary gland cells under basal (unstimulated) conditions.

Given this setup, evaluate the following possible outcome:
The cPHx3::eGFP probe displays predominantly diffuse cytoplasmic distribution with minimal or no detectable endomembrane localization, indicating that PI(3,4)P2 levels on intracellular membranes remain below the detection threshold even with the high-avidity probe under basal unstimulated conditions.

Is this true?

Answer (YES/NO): YES